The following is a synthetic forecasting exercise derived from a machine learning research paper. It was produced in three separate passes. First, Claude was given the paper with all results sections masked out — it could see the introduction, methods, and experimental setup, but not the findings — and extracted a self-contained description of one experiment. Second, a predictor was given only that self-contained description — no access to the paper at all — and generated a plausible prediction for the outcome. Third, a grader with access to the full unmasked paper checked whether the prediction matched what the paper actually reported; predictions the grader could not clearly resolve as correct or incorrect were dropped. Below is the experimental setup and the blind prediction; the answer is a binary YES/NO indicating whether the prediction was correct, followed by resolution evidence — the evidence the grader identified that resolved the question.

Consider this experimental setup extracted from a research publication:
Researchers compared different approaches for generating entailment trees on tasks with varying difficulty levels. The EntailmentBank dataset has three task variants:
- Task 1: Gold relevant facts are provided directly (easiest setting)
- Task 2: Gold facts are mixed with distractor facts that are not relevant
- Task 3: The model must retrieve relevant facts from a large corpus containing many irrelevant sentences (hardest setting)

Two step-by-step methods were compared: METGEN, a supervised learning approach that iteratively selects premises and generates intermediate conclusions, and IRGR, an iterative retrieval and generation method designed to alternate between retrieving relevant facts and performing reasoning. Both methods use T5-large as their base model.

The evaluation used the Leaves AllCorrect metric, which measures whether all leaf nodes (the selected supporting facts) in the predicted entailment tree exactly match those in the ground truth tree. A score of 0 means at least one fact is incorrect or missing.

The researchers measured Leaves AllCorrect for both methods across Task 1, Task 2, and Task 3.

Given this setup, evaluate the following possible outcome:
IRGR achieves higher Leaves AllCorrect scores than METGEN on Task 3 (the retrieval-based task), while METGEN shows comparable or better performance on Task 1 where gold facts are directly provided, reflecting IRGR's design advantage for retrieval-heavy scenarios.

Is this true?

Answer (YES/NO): YES